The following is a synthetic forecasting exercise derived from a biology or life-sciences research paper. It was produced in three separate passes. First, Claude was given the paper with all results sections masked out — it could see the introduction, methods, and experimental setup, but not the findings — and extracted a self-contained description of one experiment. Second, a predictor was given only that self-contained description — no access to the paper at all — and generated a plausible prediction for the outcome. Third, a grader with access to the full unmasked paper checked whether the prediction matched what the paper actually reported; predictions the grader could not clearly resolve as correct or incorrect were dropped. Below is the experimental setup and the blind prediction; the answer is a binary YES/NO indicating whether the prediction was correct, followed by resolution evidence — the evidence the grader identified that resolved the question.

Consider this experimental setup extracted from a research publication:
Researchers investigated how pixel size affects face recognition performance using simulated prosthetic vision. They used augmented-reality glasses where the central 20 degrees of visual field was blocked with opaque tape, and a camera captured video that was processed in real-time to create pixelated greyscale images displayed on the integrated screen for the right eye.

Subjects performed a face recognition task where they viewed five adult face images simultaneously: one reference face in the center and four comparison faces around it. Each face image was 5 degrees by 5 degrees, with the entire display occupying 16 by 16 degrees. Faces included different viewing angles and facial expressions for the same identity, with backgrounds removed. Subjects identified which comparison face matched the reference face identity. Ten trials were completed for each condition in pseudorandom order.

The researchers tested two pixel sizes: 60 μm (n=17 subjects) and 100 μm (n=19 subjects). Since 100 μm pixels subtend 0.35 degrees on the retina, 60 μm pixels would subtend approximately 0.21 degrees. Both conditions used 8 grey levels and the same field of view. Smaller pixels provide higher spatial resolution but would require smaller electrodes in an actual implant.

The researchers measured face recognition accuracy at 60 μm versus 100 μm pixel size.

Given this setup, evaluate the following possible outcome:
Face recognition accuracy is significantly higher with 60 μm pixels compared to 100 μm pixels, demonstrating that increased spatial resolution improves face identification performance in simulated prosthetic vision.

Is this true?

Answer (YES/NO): NO